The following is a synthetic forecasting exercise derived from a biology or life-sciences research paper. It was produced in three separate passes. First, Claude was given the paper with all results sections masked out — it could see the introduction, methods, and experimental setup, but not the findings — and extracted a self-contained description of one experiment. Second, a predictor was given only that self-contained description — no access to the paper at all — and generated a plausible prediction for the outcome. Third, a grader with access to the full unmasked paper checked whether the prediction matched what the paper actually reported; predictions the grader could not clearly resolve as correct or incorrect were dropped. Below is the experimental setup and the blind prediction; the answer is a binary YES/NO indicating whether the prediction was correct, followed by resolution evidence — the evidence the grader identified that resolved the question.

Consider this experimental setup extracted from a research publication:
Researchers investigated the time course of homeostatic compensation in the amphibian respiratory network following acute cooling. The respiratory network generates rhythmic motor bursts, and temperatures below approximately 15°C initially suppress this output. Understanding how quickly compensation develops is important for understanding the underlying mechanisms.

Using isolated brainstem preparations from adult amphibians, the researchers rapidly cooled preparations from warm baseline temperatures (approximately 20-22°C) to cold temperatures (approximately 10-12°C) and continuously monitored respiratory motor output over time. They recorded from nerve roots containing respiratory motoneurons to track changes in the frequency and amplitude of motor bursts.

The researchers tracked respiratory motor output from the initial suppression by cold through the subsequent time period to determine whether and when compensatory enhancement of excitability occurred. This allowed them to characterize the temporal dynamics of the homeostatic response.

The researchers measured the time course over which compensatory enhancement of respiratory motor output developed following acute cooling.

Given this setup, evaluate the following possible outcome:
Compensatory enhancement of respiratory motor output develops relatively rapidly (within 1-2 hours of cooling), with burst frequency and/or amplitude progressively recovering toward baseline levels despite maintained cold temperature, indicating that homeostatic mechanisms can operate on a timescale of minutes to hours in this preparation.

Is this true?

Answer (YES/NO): YES